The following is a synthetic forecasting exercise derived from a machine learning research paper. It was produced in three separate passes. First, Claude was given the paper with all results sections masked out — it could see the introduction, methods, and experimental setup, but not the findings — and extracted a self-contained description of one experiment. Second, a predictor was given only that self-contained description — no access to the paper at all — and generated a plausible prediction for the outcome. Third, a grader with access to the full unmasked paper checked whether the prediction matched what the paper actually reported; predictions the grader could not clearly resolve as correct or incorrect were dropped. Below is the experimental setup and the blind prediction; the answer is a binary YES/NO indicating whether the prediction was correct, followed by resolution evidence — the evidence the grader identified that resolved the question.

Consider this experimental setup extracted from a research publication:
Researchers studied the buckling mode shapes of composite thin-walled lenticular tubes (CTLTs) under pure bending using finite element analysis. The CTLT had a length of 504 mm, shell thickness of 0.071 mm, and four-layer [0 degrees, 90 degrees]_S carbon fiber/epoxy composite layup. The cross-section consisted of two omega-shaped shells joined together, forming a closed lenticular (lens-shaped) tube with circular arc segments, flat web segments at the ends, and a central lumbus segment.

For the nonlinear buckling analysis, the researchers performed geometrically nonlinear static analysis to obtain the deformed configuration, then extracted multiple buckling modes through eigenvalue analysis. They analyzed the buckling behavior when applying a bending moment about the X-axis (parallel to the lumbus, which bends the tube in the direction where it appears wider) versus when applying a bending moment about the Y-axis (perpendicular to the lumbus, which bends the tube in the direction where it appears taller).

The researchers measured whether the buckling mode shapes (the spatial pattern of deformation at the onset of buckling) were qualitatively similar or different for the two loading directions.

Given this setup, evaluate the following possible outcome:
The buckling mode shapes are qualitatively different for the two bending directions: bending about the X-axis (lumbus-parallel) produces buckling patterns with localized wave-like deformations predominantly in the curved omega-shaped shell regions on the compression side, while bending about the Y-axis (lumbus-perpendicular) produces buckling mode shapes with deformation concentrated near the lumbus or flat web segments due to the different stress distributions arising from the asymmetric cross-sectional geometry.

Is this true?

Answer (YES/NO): NO